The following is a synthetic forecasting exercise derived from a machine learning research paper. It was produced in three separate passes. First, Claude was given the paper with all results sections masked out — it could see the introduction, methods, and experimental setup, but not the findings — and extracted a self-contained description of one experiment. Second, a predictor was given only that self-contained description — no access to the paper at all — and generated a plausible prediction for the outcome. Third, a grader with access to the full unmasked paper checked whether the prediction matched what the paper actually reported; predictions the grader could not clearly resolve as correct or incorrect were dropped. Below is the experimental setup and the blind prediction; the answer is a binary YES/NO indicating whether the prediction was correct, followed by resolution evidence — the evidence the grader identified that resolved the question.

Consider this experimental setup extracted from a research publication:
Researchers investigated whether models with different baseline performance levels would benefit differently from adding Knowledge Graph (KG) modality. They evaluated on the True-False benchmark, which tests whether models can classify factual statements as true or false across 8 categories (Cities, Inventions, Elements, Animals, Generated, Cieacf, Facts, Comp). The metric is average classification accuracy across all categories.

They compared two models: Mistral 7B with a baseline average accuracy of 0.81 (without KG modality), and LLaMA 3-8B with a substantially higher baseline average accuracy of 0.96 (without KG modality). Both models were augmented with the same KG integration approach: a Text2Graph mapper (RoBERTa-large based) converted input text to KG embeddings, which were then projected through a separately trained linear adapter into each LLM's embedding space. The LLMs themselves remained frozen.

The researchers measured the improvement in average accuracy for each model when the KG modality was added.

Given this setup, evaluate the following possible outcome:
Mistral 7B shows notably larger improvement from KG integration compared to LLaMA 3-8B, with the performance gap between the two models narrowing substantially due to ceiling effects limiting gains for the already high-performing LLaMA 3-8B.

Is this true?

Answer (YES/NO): YES